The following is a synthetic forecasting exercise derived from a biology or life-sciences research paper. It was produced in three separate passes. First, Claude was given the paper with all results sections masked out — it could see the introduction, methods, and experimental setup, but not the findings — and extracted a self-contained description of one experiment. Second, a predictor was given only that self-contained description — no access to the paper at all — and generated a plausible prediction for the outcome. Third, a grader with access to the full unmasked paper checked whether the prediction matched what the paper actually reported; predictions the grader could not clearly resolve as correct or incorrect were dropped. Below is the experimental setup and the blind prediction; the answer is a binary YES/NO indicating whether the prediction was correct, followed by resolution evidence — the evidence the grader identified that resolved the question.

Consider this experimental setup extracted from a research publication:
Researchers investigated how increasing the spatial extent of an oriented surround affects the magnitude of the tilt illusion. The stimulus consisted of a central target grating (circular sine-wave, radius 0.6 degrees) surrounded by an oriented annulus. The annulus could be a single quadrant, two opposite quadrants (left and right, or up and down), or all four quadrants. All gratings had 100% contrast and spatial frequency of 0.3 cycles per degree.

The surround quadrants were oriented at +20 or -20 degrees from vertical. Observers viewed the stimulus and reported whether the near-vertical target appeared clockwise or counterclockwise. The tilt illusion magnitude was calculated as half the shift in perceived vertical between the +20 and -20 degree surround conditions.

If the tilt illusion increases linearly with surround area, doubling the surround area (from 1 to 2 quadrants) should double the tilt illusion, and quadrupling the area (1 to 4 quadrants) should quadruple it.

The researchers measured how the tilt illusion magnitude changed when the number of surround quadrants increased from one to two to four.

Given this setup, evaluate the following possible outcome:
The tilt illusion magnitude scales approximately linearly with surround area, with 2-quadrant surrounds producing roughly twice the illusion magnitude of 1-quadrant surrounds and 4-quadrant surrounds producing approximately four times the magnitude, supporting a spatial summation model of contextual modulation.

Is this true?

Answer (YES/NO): NO